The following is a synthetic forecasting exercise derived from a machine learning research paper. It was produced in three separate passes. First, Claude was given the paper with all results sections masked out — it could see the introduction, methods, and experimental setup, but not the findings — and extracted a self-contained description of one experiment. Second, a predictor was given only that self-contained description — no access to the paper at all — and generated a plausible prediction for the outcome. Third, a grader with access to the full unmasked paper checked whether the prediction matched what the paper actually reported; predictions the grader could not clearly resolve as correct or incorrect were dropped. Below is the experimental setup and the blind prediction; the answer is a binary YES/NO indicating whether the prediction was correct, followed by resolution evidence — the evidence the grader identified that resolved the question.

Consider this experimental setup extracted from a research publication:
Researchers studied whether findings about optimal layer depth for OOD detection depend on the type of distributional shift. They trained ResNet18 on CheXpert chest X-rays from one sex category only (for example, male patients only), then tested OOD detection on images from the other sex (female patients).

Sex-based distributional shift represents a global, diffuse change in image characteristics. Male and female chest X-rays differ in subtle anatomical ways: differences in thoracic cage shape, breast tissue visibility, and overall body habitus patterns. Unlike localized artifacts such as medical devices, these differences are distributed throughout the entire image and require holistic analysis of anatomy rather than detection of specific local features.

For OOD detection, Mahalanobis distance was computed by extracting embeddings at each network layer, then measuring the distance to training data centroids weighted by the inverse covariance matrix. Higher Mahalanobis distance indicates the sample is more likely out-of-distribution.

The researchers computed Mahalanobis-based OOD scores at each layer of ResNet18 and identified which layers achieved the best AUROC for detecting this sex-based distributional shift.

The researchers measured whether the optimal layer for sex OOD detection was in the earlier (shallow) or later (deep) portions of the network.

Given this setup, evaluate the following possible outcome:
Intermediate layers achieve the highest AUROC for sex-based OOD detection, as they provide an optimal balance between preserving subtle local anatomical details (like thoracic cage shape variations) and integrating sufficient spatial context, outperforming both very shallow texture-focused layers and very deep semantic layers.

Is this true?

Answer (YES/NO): NO